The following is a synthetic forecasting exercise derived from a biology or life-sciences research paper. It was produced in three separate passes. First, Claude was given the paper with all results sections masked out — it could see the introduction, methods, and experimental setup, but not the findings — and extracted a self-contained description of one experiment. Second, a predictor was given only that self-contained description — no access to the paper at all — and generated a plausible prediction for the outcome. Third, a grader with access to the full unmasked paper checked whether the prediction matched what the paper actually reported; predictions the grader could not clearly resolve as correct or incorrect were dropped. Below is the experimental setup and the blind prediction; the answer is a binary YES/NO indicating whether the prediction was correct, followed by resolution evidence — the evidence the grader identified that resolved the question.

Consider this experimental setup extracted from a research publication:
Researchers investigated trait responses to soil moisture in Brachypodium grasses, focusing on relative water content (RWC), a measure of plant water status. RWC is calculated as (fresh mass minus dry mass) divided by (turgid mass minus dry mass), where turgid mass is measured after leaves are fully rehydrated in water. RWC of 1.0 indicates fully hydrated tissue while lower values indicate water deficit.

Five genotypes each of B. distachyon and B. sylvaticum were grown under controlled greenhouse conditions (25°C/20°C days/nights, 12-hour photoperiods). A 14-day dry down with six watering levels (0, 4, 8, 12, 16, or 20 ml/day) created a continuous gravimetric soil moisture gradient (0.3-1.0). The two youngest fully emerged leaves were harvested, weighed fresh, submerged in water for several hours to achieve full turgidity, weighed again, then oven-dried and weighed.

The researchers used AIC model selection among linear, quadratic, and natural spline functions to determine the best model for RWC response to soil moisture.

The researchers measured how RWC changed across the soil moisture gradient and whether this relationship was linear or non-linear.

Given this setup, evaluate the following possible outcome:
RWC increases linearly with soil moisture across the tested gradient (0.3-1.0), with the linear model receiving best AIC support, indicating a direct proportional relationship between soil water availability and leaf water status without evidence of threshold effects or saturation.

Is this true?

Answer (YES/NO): NO